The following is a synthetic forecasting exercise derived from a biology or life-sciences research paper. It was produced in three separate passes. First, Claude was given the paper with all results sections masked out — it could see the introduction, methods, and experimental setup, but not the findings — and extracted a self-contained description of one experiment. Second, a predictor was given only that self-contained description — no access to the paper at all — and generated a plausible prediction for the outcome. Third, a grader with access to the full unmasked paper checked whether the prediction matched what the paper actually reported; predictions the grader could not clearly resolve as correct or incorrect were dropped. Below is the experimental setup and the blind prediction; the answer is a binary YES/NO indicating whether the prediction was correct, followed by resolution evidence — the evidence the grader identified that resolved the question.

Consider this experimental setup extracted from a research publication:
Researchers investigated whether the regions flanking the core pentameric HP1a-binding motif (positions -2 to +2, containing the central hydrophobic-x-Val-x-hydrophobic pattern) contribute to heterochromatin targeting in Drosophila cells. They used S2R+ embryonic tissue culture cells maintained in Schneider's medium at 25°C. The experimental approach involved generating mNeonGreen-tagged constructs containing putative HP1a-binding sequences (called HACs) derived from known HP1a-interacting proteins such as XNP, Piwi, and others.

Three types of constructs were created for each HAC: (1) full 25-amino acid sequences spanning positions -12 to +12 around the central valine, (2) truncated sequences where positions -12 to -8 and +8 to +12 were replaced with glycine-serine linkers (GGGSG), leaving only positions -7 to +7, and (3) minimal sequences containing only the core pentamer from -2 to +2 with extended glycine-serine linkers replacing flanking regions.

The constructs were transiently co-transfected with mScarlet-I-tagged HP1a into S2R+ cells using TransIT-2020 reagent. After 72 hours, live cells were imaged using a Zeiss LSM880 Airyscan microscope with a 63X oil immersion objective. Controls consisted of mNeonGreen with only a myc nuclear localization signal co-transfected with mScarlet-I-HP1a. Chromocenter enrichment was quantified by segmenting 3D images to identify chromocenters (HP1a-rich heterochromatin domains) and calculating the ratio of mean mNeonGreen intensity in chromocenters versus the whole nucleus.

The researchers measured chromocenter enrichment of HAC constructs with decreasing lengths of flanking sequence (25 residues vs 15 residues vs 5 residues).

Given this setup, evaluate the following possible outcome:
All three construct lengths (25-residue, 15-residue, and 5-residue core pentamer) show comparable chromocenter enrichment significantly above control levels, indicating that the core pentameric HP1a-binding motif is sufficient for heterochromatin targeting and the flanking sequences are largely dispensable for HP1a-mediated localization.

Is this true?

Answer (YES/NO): NO